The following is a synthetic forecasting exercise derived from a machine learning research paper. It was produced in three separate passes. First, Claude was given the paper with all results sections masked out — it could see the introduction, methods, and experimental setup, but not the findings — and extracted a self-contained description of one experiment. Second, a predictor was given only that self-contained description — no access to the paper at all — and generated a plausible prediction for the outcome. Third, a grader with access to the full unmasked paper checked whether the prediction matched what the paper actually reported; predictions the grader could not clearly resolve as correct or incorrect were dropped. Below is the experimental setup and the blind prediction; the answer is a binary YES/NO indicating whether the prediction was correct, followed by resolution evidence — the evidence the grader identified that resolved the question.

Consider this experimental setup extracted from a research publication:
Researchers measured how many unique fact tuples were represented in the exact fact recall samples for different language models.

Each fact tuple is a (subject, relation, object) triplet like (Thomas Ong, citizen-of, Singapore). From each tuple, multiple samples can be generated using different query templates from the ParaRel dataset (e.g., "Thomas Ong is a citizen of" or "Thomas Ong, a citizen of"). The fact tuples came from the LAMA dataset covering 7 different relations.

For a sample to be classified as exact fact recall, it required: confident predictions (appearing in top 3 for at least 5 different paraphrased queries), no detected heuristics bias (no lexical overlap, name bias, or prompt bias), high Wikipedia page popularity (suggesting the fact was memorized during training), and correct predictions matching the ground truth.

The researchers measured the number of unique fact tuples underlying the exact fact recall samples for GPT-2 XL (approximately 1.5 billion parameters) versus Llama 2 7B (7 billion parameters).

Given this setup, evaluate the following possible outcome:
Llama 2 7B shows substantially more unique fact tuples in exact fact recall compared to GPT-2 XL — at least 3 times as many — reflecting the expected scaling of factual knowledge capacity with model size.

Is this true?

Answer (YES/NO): YES